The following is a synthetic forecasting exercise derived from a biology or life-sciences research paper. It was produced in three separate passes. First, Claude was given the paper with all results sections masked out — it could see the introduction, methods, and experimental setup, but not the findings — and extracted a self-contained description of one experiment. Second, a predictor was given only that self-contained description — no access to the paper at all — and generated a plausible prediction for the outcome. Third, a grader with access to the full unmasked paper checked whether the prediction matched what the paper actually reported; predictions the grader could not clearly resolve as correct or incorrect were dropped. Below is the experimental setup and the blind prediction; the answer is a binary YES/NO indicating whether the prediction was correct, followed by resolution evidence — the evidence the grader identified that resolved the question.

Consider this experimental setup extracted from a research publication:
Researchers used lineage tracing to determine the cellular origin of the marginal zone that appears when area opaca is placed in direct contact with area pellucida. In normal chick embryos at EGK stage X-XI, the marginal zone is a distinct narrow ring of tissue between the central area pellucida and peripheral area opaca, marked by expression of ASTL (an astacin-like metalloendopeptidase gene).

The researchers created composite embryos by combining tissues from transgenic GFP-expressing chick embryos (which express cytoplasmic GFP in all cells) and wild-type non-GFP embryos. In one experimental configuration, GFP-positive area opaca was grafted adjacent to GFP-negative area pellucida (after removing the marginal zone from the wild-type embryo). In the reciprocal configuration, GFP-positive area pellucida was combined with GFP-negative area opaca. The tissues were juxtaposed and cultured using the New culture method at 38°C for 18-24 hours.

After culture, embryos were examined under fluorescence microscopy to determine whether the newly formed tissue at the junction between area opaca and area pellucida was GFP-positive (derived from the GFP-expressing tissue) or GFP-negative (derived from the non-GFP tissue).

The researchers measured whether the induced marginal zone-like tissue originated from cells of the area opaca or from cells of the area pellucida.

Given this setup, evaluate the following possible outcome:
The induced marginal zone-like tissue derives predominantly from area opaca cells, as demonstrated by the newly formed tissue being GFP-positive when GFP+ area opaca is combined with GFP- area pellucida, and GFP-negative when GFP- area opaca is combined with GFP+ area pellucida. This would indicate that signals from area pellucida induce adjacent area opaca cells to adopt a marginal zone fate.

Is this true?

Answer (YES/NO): NO